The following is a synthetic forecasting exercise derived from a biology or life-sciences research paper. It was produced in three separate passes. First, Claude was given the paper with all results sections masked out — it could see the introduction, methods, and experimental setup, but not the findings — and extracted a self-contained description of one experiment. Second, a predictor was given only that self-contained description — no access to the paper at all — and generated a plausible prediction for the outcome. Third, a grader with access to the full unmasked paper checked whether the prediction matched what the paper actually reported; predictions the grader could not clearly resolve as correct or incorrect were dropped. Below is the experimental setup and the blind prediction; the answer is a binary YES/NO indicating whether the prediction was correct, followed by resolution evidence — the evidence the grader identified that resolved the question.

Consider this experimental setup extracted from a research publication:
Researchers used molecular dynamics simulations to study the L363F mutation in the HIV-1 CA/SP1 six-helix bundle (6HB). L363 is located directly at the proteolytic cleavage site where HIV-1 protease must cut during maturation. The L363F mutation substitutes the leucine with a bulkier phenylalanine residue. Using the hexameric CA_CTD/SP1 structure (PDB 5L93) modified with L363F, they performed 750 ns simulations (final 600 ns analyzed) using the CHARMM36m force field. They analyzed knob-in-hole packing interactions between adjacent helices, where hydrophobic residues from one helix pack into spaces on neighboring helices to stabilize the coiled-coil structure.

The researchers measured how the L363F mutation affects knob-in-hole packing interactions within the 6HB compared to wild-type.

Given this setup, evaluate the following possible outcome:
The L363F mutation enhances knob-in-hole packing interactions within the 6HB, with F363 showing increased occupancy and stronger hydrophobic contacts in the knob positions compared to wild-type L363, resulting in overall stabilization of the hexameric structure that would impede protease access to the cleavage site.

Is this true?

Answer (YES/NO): NO